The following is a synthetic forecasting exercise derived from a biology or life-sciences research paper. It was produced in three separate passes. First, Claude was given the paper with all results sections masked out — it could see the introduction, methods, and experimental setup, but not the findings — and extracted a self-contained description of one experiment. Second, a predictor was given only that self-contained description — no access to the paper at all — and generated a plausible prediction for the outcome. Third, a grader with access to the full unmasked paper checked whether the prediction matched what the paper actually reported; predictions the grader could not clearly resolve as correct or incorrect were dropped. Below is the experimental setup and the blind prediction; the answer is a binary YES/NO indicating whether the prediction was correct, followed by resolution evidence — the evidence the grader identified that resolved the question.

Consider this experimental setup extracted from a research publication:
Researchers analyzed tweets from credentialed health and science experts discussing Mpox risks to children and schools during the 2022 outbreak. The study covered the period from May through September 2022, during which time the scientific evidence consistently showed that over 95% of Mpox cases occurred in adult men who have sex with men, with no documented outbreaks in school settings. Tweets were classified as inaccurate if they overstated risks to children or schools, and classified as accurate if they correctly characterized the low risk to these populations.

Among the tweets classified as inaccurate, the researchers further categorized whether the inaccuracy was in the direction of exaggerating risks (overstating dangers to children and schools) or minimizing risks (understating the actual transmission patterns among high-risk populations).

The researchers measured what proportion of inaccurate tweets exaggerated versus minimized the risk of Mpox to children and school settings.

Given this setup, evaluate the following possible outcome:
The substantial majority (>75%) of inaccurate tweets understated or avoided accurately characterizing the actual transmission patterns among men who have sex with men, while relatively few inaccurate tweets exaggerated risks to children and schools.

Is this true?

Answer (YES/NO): NO